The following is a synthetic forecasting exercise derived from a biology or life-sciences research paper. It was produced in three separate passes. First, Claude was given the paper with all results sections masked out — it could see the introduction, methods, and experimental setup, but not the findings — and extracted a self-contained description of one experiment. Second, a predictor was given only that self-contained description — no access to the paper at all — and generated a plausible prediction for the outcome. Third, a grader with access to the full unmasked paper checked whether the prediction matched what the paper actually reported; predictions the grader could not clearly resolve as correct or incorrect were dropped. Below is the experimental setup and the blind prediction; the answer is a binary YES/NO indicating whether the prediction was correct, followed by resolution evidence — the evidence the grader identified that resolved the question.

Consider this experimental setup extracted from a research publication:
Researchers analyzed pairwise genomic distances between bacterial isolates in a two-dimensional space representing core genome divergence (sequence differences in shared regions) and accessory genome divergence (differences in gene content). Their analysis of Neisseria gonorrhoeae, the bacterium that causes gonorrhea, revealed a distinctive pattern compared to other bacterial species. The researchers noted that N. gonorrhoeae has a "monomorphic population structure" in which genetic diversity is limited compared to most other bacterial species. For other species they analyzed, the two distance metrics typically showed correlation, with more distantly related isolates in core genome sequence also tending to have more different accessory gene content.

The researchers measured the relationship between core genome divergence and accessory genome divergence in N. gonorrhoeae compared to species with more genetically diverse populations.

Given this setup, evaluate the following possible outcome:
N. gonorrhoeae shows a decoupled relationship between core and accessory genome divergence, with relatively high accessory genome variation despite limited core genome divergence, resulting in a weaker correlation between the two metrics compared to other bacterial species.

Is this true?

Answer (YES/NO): YES